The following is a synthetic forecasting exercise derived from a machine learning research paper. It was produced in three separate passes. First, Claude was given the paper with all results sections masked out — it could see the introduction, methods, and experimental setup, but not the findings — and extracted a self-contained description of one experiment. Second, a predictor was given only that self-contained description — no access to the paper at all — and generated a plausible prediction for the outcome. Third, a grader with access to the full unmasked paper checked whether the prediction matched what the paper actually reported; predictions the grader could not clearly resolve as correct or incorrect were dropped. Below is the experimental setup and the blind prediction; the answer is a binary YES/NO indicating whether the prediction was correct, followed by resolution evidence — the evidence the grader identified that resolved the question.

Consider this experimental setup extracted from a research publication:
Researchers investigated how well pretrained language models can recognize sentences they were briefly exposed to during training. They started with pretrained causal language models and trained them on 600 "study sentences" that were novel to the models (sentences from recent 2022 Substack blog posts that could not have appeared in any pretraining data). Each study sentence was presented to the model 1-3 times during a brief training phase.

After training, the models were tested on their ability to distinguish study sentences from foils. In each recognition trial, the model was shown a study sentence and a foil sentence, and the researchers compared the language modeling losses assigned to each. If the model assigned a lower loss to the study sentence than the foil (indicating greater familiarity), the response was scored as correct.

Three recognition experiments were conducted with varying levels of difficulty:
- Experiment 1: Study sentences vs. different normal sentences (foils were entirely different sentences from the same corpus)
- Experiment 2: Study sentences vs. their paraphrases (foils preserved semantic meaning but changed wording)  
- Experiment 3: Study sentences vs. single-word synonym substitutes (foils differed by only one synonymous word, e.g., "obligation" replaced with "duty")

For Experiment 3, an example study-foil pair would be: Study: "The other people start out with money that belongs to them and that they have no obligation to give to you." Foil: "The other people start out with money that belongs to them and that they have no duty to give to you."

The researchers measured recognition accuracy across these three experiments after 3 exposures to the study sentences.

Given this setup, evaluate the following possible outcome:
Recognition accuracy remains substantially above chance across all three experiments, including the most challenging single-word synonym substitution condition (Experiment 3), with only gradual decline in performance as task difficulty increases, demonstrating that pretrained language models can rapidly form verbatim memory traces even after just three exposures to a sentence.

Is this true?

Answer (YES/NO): YES